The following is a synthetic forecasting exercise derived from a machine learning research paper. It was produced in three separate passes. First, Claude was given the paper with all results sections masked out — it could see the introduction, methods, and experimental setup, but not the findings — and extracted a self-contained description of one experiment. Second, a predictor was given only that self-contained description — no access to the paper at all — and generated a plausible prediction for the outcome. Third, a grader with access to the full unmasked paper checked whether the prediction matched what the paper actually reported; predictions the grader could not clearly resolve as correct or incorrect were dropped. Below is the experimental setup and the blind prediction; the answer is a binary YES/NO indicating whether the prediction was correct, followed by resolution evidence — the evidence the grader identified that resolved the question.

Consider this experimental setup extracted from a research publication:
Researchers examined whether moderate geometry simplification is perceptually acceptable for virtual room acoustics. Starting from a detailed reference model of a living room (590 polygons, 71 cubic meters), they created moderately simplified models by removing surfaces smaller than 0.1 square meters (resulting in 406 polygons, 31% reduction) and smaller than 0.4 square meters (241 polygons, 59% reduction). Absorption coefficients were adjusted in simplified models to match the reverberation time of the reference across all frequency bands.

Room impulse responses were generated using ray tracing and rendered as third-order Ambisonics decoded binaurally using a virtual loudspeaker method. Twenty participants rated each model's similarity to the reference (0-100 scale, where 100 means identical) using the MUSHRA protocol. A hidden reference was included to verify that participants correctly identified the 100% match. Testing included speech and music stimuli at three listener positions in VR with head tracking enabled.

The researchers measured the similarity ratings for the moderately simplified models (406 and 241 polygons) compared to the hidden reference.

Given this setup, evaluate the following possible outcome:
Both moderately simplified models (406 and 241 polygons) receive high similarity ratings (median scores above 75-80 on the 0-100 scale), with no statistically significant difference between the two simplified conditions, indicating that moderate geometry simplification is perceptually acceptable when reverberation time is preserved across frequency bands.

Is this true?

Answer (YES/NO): NO